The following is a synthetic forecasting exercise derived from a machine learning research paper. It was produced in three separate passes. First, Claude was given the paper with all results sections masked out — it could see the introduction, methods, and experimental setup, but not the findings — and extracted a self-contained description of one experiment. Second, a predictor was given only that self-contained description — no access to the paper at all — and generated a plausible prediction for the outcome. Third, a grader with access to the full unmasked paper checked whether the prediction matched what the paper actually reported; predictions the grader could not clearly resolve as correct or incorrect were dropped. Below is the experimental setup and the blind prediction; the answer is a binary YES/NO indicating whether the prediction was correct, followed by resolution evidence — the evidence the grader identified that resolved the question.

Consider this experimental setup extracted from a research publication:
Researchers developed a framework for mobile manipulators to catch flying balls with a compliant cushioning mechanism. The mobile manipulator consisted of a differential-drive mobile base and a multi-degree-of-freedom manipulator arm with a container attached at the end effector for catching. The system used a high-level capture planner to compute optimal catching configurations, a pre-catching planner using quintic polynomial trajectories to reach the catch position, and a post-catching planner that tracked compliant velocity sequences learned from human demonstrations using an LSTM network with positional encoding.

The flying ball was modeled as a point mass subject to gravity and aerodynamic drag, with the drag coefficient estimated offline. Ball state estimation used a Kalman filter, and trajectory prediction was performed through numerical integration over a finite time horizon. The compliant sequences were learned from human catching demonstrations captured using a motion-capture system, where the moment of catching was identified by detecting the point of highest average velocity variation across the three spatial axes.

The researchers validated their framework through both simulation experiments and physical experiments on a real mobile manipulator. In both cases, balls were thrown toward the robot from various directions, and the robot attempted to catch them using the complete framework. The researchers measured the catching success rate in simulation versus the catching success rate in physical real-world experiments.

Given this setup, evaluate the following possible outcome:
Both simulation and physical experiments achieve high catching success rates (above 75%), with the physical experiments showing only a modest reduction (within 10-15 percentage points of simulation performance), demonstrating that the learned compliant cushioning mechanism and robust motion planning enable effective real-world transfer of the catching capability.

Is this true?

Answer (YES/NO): YES